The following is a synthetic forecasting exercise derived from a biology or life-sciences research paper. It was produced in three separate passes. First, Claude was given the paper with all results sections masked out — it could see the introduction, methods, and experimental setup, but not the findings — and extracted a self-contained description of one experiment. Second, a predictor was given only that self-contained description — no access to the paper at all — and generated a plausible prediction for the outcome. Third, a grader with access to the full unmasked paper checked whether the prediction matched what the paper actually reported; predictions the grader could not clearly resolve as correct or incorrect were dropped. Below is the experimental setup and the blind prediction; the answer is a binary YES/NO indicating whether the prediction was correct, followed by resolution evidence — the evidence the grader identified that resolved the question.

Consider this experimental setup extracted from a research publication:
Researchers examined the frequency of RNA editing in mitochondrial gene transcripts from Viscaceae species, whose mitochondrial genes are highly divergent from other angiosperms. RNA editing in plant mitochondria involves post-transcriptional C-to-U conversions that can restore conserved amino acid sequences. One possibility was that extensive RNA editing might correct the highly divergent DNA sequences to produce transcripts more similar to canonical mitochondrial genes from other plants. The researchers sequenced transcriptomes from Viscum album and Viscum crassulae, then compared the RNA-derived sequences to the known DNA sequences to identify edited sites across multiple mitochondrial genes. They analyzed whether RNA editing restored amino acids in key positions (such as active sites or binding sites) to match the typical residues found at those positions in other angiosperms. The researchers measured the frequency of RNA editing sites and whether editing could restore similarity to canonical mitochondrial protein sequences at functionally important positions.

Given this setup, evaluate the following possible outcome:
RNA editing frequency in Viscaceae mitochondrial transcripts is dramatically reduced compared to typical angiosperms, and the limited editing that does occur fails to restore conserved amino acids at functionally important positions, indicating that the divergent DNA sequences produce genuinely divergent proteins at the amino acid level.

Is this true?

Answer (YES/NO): NO